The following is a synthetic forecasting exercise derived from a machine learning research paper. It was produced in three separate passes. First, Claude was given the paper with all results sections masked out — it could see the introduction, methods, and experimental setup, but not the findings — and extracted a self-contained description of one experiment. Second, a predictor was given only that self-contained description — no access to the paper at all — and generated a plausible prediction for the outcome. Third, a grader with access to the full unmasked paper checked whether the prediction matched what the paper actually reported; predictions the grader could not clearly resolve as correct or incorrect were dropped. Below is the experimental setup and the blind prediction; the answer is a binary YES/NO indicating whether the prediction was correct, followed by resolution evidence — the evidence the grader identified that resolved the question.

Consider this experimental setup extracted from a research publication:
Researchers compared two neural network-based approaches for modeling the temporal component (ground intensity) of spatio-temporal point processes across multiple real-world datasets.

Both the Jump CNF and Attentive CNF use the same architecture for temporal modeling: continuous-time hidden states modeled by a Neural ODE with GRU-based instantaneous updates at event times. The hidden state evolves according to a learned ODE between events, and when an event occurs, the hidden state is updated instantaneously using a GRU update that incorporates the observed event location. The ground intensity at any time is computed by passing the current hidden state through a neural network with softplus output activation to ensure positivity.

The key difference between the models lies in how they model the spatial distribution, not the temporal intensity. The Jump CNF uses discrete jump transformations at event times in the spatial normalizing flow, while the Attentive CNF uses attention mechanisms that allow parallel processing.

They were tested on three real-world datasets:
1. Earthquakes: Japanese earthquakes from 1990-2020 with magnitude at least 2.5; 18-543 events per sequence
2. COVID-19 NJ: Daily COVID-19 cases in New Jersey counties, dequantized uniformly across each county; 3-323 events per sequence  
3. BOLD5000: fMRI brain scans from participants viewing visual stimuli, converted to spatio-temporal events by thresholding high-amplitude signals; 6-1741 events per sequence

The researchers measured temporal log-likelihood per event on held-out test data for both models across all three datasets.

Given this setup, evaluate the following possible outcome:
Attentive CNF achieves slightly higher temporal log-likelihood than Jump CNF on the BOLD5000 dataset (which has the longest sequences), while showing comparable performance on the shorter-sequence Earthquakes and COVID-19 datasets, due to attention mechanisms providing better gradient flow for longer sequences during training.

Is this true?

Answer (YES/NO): NO